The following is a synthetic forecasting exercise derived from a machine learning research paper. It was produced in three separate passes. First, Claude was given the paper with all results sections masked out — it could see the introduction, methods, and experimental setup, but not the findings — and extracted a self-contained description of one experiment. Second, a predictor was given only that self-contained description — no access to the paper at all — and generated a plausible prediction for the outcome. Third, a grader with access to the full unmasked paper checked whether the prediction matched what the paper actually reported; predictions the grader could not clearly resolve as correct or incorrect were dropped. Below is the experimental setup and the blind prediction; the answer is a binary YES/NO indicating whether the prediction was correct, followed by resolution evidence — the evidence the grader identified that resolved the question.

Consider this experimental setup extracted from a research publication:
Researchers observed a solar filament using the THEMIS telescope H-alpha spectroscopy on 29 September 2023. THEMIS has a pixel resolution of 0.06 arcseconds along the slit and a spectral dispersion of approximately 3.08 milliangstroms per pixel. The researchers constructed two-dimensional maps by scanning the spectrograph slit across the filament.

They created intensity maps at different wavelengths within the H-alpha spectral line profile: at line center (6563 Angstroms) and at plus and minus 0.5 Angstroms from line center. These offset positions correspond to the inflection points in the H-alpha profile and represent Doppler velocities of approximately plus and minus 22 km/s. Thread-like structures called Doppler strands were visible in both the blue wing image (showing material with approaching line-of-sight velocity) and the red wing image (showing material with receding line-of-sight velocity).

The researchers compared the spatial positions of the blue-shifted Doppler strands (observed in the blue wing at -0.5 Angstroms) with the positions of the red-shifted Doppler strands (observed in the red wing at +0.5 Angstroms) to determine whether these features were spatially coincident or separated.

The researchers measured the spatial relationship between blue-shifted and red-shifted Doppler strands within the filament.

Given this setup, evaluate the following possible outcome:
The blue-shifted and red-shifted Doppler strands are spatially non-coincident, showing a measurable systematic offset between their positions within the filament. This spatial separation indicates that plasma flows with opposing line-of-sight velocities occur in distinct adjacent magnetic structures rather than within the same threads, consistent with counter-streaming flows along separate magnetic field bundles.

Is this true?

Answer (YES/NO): YES